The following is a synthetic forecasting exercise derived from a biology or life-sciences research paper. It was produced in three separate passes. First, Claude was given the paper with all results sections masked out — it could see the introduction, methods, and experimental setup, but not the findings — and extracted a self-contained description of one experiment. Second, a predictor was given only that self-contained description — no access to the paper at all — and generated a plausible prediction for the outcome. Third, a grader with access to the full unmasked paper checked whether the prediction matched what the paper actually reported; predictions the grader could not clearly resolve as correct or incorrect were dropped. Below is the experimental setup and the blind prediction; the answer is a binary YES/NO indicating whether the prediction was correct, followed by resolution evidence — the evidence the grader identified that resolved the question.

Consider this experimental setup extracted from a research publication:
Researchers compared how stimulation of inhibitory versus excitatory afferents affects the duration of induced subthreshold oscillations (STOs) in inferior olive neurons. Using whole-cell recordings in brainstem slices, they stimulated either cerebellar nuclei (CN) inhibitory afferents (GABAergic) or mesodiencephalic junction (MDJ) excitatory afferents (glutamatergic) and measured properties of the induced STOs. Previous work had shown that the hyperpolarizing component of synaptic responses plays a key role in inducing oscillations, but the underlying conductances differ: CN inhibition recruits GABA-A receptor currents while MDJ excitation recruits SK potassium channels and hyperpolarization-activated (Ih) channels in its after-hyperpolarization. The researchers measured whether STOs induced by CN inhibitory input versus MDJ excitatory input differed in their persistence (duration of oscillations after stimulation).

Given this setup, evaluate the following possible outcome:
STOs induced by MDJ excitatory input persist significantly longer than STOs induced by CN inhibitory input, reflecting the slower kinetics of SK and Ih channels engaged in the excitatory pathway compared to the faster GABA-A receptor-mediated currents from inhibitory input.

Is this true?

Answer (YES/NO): NO